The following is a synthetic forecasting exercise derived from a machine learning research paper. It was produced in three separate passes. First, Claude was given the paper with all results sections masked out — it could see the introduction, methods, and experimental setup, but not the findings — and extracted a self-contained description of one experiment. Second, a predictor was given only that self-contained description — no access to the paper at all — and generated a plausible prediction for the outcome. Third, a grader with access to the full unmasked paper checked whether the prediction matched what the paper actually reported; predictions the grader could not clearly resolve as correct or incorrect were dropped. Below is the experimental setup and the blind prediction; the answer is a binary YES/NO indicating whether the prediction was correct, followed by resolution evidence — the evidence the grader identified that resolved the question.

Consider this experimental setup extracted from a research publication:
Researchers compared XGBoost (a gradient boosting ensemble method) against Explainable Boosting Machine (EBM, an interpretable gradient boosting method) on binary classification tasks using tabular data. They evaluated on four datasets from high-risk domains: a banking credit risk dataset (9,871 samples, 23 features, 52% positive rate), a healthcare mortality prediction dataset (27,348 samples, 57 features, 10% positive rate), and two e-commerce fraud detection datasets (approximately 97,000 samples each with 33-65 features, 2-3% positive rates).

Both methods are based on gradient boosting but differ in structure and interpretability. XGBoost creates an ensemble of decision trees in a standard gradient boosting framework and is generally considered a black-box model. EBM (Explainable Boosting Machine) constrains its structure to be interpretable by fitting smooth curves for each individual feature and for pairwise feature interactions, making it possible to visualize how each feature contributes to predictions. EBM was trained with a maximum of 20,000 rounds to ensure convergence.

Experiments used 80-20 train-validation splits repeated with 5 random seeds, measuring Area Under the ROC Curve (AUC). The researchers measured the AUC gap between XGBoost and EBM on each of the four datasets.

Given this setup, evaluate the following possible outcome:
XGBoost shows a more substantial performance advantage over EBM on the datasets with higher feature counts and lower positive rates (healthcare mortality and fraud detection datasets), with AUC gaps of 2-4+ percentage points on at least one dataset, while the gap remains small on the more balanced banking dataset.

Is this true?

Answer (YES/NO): YES